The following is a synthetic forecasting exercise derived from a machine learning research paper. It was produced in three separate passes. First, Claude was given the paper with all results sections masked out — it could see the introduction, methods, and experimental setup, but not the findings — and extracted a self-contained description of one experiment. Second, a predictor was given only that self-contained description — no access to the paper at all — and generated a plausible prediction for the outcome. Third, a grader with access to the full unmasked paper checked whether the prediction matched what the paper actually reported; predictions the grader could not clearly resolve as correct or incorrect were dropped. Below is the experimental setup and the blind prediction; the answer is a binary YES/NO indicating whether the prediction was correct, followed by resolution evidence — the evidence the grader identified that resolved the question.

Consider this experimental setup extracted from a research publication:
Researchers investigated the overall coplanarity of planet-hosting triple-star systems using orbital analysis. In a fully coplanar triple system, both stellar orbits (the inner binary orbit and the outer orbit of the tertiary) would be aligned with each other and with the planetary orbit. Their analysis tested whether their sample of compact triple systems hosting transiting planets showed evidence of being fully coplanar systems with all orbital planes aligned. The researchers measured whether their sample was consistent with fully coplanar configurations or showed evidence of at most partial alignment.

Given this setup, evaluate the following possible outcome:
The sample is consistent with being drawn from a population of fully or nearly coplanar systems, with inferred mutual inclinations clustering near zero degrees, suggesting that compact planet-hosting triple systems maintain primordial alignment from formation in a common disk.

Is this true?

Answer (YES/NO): NO